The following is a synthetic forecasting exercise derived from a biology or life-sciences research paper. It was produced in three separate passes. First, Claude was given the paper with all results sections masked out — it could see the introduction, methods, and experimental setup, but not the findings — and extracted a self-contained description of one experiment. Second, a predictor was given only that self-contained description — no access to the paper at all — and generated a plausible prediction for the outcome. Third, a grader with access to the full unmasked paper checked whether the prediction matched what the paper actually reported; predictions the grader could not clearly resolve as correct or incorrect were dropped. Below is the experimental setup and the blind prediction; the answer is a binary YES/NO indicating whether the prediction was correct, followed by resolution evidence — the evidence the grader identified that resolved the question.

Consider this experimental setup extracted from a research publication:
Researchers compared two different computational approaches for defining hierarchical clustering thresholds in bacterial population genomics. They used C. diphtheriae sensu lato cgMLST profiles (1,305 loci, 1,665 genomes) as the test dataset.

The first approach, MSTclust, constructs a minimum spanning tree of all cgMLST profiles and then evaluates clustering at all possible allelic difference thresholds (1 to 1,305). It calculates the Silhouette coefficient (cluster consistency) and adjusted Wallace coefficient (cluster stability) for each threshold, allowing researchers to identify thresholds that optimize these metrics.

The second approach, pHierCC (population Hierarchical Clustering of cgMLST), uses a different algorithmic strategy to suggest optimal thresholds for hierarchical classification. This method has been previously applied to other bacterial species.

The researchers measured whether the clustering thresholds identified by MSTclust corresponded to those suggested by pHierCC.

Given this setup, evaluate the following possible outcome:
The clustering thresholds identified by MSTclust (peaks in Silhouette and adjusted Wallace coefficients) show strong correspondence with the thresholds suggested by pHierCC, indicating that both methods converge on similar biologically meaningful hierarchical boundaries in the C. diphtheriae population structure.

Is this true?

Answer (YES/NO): YES